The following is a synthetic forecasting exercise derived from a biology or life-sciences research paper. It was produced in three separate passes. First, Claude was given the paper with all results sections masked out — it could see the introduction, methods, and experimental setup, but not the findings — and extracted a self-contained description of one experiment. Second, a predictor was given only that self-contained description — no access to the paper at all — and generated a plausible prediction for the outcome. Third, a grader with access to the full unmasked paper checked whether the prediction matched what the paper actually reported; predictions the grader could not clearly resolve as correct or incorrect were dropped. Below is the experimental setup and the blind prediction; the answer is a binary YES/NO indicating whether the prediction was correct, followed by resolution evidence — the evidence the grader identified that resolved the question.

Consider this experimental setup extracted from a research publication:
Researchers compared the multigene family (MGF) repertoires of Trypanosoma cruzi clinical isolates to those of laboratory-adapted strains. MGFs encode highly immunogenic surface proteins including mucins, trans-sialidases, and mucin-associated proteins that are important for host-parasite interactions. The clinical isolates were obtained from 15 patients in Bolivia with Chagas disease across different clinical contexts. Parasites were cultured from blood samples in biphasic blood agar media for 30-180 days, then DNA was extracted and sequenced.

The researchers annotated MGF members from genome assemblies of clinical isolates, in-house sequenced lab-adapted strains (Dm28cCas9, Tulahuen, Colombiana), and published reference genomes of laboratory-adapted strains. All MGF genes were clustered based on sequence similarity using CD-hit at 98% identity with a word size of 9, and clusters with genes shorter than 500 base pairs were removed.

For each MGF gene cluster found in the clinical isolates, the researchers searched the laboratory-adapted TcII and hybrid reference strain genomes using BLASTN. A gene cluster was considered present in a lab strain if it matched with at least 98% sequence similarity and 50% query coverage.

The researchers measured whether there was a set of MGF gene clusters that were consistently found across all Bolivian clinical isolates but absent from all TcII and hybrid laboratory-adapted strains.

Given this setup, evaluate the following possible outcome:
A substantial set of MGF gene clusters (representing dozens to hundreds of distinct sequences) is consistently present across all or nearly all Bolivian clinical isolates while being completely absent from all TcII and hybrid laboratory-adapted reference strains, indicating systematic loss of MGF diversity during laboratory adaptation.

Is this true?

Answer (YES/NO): YES